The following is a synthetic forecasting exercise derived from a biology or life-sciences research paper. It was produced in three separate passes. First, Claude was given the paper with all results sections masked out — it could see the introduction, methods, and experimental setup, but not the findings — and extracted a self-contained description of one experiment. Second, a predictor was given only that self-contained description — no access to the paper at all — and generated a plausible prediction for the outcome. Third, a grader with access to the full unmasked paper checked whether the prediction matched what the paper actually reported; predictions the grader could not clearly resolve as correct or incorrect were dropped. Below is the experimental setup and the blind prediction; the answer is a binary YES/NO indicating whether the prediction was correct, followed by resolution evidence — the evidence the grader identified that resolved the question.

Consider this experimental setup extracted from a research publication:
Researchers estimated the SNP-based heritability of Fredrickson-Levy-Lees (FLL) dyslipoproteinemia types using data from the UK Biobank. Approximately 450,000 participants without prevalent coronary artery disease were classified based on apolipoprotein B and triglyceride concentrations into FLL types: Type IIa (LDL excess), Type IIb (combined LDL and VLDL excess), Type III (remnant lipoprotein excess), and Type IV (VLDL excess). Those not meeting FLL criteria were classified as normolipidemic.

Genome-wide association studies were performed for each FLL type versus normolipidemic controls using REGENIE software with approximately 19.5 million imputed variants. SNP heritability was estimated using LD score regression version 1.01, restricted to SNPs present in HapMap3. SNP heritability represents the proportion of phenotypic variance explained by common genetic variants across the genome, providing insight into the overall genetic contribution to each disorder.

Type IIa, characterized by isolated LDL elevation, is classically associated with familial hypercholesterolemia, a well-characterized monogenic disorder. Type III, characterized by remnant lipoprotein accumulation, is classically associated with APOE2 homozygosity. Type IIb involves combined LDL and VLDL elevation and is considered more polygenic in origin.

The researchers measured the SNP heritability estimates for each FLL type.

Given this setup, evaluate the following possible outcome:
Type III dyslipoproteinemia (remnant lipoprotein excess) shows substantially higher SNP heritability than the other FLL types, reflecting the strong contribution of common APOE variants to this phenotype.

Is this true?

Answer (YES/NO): NO